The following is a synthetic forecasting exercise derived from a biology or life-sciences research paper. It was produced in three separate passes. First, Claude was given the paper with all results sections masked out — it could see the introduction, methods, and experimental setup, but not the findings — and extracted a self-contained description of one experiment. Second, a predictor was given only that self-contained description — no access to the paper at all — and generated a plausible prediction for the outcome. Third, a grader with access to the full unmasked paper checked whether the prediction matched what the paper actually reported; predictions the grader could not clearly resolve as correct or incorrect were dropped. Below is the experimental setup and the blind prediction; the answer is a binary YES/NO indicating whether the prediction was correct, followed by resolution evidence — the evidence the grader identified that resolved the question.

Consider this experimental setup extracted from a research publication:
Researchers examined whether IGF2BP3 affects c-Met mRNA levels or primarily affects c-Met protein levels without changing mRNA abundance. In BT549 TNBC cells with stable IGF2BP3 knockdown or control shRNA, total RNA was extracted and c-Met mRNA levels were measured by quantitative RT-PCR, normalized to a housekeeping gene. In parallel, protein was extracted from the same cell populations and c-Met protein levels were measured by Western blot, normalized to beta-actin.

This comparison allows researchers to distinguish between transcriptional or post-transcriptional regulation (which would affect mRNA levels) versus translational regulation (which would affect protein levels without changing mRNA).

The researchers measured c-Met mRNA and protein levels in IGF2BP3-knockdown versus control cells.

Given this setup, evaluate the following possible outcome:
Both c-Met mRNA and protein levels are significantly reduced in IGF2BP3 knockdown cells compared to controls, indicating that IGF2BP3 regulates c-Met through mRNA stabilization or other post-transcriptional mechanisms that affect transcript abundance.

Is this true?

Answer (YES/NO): NO